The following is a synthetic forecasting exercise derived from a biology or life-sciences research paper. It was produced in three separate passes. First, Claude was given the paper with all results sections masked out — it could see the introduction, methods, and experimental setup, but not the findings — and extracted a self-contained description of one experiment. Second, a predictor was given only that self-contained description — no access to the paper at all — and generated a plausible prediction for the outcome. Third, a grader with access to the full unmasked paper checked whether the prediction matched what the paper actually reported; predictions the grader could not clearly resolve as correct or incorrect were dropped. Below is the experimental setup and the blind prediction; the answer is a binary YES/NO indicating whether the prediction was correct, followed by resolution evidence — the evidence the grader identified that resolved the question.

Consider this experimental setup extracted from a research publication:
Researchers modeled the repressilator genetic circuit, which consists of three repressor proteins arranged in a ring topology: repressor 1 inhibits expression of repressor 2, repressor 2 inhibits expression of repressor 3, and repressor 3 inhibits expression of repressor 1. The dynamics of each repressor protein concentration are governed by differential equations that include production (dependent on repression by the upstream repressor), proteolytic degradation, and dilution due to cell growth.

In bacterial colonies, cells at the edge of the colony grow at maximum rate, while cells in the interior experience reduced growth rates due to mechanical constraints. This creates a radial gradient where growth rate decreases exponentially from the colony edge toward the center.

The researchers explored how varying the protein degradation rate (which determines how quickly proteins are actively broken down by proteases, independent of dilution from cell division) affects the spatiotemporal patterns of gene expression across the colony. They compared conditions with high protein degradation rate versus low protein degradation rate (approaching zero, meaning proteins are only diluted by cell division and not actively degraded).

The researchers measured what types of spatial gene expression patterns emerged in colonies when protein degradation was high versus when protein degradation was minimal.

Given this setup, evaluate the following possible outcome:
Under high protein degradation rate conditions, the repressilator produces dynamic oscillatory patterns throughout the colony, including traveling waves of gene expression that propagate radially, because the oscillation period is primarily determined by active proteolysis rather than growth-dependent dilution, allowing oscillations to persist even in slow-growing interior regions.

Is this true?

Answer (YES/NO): YES